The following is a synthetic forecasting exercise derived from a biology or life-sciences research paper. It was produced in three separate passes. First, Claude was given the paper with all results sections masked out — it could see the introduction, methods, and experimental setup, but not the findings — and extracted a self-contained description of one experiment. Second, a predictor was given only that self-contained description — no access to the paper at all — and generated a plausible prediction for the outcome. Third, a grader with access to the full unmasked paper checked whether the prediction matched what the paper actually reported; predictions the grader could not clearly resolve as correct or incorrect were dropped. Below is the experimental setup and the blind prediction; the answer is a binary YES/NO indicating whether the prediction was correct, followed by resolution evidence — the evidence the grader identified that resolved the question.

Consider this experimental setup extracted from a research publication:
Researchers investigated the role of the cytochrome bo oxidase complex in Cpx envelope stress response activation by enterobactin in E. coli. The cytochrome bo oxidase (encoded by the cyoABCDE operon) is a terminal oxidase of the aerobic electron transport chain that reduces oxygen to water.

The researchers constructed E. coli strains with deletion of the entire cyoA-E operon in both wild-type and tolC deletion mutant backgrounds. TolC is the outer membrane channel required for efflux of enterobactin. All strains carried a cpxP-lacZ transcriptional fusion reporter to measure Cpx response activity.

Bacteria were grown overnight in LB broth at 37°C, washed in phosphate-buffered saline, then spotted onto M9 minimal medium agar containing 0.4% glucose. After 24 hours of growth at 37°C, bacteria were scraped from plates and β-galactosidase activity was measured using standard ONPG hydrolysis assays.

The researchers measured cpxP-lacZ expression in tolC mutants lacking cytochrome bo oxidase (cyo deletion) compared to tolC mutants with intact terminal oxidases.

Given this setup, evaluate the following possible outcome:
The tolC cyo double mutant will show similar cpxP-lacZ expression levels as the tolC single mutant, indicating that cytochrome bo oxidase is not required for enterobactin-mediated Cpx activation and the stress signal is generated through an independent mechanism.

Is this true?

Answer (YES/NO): YES